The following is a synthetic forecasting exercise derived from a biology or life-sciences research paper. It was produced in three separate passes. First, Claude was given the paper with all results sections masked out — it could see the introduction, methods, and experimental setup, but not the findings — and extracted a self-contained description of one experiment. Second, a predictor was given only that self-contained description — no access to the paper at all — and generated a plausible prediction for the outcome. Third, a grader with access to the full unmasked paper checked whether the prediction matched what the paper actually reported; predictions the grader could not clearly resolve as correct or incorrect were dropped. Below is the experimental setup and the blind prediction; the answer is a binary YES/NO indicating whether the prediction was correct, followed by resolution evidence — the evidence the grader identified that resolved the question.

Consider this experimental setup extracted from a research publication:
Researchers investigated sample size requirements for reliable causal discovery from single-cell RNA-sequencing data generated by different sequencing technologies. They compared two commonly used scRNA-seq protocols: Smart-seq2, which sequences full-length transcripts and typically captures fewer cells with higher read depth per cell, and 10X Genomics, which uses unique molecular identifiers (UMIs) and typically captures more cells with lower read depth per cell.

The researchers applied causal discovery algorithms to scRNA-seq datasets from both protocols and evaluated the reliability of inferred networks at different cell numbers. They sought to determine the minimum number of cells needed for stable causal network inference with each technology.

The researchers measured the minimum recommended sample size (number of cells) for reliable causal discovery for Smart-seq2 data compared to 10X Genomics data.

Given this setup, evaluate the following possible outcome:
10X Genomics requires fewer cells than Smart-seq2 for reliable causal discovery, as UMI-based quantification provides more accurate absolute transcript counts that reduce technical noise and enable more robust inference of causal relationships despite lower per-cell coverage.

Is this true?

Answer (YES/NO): NO